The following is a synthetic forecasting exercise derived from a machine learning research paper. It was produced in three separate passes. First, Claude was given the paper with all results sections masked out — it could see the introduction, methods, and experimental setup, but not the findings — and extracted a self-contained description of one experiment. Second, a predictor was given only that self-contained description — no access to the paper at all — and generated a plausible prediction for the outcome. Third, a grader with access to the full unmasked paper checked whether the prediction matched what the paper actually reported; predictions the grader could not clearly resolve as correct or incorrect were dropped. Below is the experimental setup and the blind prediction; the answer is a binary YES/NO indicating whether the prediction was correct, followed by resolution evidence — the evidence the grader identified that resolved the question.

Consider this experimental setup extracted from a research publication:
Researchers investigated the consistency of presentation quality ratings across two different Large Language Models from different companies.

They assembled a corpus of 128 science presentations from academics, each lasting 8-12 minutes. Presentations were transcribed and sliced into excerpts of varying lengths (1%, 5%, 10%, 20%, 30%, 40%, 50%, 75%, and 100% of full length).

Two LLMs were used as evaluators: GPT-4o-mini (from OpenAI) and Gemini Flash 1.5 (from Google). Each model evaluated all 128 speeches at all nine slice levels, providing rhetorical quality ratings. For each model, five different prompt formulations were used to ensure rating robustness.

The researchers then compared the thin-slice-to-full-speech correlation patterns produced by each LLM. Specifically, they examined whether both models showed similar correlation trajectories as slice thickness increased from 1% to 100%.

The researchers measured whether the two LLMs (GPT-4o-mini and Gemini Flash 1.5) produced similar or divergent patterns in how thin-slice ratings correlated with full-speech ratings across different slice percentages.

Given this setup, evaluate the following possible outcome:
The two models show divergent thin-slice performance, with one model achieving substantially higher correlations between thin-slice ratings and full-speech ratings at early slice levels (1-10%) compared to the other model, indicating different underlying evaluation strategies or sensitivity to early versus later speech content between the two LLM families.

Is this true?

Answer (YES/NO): NO